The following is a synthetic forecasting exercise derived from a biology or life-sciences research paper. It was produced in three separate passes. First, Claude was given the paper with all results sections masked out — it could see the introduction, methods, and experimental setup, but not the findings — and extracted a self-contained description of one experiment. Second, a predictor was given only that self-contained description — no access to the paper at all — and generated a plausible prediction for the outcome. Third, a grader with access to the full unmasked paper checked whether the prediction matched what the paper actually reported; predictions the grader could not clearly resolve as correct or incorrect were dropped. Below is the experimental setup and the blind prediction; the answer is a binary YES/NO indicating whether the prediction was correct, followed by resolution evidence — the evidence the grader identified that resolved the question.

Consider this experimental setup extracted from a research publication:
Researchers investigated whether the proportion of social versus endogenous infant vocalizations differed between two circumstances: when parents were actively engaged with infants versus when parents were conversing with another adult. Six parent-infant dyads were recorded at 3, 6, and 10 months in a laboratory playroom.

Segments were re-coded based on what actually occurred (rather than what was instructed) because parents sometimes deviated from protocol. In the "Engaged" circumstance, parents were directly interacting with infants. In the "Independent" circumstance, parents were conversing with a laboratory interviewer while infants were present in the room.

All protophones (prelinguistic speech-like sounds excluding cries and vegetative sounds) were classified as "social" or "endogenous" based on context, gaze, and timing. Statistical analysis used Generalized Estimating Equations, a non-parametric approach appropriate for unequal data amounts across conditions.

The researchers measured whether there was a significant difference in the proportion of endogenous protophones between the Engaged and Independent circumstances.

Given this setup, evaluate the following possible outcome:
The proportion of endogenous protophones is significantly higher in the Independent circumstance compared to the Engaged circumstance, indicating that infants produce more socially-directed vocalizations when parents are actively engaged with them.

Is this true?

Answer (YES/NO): YES